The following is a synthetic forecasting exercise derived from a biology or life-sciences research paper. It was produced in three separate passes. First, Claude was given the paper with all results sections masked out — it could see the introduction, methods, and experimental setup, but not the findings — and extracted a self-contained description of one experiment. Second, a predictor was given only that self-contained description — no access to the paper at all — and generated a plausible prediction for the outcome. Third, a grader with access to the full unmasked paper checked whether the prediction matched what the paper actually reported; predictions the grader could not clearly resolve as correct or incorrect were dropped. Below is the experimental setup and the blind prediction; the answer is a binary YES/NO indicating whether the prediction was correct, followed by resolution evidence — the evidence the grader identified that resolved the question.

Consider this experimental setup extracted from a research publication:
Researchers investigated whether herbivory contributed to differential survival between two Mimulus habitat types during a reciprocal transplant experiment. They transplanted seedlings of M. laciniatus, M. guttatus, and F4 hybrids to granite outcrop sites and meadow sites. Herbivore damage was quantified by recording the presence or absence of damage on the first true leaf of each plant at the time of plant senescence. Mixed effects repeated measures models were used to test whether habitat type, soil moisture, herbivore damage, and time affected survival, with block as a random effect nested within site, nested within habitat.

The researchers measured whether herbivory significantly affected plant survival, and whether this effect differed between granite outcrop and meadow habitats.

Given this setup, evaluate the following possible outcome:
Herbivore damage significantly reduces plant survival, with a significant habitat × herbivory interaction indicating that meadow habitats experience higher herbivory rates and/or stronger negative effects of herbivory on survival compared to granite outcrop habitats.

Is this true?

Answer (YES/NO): NO